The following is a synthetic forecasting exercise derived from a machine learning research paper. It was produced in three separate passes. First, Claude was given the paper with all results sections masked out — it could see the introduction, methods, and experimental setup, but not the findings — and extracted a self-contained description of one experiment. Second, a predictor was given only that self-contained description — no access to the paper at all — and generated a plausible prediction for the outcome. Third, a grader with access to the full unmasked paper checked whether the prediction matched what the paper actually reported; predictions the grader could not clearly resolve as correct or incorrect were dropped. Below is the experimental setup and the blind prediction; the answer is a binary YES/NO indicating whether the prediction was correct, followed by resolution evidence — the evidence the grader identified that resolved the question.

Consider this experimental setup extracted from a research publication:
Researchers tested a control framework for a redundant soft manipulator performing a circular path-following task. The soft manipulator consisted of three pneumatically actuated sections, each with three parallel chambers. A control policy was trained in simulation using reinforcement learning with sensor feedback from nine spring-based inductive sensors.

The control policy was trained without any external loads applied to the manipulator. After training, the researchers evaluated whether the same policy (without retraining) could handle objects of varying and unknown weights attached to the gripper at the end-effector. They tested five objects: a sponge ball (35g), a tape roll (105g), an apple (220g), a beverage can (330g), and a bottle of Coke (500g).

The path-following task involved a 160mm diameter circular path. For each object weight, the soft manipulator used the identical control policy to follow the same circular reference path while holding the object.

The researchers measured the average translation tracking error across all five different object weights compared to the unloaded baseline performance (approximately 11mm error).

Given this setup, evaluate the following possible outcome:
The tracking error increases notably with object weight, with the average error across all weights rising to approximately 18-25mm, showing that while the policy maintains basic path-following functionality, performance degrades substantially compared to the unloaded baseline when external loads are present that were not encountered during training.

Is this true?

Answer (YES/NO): NO